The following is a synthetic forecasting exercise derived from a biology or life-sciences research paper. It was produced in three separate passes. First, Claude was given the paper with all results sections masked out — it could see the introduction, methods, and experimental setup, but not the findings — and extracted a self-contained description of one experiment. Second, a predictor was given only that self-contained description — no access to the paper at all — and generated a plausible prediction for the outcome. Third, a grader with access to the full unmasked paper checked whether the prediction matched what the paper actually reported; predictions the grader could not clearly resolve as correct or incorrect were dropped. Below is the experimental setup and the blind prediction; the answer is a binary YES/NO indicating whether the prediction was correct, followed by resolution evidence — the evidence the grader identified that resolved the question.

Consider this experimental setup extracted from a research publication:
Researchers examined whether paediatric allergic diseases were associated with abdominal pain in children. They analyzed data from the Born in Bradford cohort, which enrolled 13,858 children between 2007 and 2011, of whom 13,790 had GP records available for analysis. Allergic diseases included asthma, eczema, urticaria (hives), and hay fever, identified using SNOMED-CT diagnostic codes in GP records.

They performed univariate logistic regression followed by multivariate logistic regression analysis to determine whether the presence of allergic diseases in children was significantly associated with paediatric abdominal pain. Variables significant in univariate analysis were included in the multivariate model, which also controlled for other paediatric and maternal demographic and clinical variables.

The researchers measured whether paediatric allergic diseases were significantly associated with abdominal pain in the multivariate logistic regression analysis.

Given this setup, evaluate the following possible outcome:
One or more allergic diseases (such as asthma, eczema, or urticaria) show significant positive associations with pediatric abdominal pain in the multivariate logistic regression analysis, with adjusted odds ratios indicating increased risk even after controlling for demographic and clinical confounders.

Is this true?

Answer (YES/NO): YES